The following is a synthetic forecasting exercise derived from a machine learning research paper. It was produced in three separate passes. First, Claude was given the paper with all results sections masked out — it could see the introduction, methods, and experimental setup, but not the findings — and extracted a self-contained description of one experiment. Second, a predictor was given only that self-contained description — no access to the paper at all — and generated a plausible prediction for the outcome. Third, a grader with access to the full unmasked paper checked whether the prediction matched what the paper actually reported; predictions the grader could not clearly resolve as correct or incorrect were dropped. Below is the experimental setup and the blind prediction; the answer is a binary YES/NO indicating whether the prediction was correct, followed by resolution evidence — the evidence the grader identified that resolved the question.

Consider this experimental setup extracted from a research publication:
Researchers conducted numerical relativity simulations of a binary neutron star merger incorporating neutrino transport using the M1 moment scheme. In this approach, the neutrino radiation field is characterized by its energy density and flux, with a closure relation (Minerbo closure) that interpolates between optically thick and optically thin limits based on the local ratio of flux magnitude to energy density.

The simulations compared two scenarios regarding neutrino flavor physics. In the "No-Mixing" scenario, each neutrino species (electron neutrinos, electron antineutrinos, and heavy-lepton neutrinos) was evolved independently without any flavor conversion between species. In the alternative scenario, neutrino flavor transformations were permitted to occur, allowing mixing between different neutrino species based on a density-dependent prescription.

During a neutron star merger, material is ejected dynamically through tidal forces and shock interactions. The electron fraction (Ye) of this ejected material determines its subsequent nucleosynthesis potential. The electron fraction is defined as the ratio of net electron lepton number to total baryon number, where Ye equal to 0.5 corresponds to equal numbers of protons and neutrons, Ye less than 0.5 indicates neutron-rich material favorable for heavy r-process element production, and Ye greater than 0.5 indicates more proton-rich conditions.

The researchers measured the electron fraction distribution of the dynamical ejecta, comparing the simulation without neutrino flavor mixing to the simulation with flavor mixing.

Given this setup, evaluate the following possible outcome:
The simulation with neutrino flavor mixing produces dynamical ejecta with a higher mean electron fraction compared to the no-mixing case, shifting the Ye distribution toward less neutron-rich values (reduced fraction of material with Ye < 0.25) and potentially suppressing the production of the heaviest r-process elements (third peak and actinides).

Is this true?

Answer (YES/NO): NO